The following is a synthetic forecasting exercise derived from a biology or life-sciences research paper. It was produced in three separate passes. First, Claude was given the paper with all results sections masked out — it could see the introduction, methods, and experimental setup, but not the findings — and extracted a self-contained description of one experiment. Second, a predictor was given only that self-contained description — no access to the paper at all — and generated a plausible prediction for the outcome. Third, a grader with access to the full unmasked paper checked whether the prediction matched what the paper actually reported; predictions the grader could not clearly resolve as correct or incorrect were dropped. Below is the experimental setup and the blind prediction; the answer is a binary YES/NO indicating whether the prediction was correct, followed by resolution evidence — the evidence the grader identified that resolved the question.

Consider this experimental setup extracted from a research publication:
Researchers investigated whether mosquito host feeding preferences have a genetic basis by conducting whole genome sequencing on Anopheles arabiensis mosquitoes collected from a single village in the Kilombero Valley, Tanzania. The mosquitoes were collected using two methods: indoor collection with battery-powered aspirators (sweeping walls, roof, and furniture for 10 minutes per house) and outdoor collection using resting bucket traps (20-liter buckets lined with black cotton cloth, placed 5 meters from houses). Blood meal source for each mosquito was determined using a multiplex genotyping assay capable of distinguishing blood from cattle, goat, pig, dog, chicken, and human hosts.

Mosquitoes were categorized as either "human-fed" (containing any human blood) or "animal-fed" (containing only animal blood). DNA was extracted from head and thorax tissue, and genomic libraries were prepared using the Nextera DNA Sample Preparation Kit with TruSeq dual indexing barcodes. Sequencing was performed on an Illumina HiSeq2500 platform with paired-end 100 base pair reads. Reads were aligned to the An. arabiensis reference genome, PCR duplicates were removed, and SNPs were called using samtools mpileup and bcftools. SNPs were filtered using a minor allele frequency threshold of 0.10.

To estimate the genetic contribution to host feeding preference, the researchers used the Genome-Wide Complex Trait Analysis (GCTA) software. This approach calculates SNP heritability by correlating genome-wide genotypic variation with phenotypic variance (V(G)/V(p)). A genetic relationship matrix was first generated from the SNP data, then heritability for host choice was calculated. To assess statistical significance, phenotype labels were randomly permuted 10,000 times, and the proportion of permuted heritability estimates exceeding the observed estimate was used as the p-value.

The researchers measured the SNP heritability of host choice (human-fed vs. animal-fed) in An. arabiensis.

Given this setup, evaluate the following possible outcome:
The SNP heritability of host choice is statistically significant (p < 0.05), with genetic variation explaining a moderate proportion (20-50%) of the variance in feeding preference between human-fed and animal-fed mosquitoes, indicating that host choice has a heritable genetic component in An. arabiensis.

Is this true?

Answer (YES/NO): NO